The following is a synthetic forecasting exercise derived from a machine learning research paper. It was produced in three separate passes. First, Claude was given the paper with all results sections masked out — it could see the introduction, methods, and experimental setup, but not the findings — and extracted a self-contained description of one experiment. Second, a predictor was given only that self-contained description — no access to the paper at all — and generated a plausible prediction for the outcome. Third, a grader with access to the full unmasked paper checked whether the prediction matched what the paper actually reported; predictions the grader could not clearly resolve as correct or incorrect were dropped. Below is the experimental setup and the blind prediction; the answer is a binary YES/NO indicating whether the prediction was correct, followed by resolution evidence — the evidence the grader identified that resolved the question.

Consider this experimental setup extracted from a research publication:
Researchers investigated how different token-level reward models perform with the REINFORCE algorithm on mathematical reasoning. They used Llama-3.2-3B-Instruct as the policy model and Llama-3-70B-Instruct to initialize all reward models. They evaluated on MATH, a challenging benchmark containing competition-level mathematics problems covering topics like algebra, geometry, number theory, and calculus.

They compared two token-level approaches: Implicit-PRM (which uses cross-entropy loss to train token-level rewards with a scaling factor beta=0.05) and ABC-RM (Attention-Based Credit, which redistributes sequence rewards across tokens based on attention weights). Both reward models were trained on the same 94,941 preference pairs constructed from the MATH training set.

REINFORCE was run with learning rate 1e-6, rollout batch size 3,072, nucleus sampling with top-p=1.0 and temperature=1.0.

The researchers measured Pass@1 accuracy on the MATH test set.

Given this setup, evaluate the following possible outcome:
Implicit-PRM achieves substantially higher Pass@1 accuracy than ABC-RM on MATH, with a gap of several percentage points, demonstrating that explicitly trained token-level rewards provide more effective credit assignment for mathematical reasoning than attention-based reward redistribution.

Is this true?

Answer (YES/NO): NO